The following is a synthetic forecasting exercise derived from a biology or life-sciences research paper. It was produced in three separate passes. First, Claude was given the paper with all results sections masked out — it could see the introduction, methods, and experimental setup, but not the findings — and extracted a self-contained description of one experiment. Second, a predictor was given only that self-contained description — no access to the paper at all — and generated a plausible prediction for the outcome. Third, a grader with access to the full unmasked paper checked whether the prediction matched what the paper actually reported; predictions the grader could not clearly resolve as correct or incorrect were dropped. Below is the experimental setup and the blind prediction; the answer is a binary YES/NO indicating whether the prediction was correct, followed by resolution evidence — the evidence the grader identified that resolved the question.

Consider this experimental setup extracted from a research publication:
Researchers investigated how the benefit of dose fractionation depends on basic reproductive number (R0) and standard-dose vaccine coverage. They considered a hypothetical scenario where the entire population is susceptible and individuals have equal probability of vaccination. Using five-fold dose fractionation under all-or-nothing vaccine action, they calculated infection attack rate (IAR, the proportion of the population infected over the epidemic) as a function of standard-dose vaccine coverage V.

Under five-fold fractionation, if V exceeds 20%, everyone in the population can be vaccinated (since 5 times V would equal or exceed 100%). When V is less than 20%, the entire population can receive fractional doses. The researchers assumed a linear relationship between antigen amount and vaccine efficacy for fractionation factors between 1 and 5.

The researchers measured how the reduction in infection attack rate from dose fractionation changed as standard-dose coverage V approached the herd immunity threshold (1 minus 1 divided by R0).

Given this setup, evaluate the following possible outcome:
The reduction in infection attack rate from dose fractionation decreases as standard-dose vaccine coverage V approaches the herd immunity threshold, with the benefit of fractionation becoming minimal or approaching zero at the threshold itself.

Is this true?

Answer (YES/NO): YES